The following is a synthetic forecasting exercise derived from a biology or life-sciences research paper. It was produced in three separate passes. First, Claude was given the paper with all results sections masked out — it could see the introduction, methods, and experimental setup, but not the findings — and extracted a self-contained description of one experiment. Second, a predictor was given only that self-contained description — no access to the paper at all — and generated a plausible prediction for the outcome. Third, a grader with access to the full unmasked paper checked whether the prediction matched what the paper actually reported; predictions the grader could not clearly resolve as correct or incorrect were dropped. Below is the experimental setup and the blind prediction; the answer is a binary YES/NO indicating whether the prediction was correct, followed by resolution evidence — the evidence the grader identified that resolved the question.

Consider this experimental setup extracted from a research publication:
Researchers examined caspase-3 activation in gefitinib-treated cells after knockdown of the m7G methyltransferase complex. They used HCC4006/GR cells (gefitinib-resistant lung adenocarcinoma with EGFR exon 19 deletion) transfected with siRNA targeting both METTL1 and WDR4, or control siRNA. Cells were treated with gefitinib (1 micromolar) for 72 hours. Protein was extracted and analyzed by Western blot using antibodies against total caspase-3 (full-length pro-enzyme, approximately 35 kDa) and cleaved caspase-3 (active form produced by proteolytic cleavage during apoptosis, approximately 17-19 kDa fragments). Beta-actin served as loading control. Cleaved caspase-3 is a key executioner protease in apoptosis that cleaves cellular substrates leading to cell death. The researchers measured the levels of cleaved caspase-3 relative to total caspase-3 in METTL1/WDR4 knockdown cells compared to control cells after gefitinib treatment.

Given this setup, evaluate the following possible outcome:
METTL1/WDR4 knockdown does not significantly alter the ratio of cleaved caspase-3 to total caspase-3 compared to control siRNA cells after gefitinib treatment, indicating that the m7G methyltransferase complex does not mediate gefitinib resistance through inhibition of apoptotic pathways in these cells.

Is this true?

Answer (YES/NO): NO